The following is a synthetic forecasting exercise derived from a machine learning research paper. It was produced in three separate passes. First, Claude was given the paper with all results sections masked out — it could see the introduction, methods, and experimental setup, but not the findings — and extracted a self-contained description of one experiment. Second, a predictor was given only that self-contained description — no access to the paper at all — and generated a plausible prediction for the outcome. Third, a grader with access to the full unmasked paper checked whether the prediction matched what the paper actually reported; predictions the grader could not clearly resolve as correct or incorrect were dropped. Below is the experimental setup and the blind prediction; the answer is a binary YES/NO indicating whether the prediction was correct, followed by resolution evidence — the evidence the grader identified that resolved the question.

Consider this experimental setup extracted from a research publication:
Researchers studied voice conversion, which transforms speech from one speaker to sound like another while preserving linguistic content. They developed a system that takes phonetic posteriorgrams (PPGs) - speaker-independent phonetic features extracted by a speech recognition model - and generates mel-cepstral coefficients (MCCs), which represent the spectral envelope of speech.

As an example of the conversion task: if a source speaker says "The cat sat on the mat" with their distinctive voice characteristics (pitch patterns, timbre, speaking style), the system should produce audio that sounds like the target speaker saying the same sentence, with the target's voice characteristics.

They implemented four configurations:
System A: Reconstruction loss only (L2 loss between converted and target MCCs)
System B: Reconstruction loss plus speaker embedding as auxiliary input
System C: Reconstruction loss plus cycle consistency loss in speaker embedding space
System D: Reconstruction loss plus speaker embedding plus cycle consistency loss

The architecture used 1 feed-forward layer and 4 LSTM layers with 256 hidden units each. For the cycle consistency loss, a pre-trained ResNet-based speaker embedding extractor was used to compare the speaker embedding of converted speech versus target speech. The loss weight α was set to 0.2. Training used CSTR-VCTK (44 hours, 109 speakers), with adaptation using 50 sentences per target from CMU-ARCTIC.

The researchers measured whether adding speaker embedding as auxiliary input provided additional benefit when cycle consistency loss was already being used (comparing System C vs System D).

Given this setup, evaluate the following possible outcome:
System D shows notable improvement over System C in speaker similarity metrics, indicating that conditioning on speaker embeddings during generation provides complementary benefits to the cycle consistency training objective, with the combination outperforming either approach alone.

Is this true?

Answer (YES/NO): YES